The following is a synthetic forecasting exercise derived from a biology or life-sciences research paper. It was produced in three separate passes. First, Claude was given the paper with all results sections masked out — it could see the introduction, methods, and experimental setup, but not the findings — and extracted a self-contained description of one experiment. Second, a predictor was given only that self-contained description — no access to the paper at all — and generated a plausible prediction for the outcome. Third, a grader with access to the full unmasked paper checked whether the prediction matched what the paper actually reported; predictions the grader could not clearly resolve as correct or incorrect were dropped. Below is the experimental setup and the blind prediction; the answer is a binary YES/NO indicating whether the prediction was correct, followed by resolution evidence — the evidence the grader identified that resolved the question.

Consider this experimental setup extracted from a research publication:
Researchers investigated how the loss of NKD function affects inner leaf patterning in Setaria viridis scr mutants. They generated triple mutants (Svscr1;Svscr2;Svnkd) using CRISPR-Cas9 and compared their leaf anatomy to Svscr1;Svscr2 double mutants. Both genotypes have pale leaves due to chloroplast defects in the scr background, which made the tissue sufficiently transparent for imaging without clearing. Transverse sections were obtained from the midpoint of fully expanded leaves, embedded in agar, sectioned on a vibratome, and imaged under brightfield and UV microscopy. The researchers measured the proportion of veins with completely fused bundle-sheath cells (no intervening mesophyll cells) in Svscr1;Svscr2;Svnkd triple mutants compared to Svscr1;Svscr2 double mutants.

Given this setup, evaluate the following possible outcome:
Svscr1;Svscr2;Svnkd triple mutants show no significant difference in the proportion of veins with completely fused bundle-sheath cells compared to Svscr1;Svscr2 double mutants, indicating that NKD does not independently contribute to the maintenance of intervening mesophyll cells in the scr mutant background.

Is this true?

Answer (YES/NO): NO